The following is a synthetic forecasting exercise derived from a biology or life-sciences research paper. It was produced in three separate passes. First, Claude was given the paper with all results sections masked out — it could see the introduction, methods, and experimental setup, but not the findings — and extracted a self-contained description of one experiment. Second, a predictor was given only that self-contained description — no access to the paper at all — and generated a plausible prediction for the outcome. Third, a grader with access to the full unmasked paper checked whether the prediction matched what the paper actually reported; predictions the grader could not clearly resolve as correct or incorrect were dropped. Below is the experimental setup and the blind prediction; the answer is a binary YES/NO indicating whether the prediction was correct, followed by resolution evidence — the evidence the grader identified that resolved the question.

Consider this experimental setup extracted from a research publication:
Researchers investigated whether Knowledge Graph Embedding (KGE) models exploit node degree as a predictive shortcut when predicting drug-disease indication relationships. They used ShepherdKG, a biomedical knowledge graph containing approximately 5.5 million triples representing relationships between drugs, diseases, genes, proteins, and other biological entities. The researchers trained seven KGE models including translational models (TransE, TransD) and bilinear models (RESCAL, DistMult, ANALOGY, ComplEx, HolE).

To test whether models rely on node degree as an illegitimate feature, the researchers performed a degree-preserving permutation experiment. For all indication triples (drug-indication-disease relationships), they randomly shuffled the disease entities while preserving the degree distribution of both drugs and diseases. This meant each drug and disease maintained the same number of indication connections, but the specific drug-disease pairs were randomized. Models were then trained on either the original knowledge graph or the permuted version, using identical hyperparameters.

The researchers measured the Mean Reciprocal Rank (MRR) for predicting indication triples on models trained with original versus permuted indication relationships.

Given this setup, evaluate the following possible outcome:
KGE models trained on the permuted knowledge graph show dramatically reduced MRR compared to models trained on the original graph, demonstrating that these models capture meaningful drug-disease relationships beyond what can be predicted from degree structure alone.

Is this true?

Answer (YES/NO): YES